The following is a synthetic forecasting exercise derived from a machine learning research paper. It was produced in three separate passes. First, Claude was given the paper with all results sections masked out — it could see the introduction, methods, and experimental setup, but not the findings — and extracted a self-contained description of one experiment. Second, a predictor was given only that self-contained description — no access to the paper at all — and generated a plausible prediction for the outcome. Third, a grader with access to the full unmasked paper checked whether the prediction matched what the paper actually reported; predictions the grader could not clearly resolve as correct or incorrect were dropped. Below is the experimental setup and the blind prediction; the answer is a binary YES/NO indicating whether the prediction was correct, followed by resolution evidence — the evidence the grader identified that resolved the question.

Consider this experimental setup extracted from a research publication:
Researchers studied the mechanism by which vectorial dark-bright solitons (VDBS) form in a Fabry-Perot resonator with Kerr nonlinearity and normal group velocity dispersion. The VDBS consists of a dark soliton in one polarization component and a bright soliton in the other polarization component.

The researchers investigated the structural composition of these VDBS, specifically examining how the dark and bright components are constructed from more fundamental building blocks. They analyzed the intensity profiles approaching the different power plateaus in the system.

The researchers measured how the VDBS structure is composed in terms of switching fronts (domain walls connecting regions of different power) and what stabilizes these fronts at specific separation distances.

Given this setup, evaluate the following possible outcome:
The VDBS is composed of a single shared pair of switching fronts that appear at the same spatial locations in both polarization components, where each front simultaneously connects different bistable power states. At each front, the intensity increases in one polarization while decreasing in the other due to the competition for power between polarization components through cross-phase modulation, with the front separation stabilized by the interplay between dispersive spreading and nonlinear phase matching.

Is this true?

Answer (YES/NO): NO